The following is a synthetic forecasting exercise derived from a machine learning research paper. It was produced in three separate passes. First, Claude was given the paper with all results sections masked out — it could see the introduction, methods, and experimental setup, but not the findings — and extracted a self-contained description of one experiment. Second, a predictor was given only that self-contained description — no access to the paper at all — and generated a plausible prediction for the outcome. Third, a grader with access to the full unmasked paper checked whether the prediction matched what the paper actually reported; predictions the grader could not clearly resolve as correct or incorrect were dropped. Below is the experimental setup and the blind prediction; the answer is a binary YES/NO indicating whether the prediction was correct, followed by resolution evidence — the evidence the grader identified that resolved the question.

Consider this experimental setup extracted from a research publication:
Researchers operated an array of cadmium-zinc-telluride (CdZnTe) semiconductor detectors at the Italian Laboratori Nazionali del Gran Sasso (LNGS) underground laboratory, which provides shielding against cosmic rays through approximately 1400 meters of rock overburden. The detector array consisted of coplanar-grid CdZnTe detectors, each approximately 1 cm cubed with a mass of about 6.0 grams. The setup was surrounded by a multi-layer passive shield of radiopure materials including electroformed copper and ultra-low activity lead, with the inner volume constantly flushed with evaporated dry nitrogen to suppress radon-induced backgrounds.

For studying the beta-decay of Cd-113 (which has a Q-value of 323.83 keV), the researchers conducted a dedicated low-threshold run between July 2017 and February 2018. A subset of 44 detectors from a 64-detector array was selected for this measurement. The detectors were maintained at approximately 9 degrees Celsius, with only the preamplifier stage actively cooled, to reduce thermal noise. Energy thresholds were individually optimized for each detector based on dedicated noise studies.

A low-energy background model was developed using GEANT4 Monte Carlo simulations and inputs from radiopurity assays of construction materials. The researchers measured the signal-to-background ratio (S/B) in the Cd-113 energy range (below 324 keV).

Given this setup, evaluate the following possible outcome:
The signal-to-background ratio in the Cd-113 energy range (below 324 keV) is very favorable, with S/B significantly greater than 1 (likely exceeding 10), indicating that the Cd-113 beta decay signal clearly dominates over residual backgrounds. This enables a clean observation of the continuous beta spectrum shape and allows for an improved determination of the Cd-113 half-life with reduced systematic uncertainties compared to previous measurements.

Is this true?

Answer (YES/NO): NO